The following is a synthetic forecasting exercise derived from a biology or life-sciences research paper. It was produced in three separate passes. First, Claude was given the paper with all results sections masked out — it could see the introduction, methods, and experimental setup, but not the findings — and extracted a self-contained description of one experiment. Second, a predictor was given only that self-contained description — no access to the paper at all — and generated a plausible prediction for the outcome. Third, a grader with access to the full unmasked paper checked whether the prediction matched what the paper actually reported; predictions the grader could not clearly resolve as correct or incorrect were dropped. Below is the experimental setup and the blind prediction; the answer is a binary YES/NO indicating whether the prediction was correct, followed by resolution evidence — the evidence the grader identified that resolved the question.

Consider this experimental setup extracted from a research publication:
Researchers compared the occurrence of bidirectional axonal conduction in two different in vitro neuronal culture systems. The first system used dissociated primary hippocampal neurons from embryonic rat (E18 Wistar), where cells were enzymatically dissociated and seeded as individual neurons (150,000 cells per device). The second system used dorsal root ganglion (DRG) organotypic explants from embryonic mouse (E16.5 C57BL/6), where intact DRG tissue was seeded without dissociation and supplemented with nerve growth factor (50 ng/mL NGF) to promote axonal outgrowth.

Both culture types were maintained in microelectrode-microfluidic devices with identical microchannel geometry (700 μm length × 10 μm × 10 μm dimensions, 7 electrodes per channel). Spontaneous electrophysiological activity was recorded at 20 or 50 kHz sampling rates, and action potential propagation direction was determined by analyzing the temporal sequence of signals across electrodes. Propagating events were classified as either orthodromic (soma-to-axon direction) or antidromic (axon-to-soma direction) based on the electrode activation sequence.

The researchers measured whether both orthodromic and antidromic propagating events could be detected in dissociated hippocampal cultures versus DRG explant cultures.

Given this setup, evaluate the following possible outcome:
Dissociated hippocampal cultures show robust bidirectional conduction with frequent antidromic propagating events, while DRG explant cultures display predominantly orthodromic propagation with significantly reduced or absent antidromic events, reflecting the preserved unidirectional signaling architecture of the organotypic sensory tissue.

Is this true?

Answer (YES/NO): NO